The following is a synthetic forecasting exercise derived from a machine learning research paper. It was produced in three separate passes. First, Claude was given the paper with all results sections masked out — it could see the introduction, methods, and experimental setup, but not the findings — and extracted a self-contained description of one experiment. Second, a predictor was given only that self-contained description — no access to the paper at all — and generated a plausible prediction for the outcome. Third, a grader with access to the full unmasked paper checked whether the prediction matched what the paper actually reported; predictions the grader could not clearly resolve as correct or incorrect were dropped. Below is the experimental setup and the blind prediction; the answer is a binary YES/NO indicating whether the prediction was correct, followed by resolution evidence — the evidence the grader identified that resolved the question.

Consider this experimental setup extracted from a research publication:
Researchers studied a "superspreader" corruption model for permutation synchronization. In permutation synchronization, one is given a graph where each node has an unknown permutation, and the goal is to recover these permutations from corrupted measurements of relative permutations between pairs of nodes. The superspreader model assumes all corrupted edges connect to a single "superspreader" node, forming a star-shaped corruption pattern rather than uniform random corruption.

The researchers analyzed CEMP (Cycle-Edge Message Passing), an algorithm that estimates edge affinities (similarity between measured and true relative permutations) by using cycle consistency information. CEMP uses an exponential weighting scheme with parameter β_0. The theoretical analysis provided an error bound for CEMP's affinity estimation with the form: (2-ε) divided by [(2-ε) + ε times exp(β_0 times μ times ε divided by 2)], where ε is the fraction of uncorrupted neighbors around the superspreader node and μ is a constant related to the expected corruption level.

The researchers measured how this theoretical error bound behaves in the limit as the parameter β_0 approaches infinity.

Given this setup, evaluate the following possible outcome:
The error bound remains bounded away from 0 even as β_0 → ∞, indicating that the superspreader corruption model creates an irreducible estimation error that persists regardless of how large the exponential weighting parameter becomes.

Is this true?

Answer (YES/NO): NO